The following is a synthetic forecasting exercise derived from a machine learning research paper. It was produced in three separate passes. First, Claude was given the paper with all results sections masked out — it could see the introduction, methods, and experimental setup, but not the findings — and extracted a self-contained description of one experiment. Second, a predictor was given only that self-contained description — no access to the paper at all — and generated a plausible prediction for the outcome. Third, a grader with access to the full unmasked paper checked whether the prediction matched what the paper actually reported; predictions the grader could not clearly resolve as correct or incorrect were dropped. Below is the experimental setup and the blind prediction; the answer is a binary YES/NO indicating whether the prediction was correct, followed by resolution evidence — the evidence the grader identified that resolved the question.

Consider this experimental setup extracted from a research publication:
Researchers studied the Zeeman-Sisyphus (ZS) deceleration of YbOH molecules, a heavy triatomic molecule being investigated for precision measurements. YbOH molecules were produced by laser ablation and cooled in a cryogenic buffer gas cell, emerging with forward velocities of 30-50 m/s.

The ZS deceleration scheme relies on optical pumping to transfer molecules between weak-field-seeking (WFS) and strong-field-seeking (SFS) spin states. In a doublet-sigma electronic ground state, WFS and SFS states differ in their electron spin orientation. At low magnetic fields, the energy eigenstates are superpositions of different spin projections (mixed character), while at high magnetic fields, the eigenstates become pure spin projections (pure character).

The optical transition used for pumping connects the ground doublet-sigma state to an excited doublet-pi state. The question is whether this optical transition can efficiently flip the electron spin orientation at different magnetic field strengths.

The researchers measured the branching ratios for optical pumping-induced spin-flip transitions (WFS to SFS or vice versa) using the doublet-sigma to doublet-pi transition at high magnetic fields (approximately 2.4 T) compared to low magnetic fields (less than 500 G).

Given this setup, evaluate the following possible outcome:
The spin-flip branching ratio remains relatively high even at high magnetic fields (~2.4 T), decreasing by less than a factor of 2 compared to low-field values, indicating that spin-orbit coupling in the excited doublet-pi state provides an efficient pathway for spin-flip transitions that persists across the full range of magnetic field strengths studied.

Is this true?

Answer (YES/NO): YES